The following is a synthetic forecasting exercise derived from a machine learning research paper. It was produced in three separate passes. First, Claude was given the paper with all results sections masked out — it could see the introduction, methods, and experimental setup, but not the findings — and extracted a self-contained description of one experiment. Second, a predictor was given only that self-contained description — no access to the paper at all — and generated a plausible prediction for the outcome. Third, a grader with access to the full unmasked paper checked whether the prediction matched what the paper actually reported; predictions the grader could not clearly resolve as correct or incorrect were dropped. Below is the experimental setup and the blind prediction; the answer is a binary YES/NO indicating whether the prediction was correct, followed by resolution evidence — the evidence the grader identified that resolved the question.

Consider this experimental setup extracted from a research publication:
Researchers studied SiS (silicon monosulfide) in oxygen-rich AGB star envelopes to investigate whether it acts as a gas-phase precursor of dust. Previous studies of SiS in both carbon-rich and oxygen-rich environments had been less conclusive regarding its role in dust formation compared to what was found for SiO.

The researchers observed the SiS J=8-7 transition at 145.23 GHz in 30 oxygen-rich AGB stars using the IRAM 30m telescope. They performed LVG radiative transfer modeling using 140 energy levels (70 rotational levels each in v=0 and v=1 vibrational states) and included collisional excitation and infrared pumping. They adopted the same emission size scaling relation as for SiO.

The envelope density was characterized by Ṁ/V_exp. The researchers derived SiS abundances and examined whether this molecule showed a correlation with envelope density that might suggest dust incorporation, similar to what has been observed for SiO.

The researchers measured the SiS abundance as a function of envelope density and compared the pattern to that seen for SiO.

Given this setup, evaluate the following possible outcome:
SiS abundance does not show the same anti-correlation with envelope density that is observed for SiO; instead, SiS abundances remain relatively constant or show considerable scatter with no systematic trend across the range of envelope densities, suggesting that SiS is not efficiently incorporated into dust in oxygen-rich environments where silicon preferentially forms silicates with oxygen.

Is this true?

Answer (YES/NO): YES